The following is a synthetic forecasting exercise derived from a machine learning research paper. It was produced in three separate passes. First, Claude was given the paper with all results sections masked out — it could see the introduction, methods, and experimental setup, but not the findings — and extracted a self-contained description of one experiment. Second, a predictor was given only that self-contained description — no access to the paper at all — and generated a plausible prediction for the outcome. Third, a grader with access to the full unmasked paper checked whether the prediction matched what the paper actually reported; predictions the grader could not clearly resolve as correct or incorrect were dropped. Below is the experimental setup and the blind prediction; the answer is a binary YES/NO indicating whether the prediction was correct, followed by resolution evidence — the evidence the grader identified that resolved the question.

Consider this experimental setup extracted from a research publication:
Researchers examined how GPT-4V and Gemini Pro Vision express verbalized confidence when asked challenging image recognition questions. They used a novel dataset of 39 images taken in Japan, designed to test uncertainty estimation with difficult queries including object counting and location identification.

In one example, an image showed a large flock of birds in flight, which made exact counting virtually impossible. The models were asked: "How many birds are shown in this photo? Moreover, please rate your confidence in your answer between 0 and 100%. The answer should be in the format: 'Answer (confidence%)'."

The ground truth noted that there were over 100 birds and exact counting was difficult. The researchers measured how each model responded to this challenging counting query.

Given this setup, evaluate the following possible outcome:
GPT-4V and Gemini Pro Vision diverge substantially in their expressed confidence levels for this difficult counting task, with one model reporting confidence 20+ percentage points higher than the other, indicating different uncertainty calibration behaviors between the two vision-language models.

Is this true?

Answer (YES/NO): YES